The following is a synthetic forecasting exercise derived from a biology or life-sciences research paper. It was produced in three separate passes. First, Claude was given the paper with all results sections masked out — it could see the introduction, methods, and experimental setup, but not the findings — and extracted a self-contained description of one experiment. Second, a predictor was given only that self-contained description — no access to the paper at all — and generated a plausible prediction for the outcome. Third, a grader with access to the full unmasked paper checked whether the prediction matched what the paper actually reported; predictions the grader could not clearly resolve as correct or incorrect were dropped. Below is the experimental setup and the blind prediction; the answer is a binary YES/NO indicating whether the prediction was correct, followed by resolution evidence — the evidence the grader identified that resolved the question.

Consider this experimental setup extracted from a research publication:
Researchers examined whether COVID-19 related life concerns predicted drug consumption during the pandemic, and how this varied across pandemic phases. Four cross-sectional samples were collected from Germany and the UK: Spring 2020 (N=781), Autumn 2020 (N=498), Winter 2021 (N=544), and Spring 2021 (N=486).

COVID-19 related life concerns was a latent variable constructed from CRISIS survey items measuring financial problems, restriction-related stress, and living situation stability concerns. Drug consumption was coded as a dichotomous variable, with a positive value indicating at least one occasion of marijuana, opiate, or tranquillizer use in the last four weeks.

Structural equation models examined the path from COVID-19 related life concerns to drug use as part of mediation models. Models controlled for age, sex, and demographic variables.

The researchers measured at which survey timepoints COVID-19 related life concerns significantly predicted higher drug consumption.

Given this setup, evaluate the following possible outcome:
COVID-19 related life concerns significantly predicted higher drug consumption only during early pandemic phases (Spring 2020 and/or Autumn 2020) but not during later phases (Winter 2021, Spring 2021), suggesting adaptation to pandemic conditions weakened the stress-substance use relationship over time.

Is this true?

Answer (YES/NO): NO